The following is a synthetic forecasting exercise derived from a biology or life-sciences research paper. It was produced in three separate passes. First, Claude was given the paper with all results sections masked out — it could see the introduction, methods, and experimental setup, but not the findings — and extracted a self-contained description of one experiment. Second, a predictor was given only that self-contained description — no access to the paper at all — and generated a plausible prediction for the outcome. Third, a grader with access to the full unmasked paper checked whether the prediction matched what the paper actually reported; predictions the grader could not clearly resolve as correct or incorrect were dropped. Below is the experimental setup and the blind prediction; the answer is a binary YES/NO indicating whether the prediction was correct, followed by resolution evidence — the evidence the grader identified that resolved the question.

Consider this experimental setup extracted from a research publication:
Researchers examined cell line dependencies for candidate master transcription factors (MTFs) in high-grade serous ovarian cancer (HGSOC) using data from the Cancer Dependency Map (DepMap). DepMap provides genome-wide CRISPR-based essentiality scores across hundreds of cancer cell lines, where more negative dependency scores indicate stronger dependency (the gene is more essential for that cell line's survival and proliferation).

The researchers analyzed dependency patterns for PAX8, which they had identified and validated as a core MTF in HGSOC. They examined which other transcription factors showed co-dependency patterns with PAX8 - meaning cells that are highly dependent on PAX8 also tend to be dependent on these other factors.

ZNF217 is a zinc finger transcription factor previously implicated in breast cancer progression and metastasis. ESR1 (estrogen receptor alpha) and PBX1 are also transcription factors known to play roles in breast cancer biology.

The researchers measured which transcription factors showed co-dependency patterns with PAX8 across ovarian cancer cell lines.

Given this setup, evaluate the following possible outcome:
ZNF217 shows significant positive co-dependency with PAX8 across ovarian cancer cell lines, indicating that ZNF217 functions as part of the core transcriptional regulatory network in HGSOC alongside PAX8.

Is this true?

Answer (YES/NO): YES